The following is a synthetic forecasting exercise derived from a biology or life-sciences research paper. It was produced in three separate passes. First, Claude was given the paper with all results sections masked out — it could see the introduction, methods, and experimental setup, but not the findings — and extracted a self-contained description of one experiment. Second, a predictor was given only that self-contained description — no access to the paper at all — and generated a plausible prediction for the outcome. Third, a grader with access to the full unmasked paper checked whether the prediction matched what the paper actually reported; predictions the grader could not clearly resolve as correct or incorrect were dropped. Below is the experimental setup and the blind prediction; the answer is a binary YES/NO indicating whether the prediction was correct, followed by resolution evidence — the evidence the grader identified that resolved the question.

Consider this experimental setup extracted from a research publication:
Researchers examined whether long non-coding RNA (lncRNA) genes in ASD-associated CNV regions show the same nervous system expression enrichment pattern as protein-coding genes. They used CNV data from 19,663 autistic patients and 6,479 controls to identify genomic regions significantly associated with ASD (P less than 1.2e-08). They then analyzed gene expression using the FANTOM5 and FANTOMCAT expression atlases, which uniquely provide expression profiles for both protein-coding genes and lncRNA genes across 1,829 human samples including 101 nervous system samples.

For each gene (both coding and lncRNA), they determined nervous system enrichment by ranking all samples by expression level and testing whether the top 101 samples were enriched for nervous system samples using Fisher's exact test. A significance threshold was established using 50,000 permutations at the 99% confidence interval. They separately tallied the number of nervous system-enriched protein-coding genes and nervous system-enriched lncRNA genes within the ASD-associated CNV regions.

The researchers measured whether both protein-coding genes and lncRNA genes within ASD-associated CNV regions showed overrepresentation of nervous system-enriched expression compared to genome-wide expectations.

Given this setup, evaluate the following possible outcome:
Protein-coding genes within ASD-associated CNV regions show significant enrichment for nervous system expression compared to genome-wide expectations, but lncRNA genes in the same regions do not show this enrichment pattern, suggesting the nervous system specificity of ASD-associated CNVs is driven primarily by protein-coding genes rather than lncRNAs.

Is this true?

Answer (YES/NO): NO